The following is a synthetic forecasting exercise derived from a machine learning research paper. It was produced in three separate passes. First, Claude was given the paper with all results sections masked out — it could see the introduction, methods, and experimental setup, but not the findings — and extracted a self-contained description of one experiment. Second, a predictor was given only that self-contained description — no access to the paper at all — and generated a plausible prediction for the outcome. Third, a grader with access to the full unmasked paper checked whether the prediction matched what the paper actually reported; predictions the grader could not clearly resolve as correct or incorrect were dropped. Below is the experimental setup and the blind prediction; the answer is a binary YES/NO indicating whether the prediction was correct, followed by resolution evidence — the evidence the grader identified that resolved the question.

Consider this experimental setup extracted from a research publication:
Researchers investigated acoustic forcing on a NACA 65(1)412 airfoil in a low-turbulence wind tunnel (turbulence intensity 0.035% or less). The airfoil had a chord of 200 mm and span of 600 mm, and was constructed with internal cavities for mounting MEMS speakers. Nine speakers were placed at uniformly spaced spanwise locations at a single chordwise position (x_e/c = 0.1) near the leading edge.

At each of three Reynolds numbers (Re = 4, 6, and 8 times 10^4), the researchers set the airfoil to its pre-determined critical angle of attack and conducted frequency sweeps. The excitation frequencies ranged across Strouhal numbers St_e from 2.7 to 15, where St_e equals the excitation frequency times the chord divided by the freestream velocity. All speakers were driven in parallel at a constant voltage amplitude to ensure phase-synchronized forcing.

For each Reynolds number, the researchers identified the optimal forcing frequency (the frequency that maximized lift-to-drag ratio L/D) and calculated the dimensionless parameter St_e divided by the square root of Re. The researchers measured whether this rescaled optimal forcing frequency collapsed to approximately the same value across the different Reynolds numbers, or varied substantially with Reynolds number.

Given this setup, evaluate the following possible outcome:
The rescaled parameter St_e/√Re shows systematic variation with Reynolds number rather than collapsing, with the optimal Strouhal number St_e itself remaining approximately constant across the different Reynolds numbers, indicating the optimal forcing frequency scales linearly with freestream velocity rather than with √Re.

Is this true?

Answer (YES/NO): NO